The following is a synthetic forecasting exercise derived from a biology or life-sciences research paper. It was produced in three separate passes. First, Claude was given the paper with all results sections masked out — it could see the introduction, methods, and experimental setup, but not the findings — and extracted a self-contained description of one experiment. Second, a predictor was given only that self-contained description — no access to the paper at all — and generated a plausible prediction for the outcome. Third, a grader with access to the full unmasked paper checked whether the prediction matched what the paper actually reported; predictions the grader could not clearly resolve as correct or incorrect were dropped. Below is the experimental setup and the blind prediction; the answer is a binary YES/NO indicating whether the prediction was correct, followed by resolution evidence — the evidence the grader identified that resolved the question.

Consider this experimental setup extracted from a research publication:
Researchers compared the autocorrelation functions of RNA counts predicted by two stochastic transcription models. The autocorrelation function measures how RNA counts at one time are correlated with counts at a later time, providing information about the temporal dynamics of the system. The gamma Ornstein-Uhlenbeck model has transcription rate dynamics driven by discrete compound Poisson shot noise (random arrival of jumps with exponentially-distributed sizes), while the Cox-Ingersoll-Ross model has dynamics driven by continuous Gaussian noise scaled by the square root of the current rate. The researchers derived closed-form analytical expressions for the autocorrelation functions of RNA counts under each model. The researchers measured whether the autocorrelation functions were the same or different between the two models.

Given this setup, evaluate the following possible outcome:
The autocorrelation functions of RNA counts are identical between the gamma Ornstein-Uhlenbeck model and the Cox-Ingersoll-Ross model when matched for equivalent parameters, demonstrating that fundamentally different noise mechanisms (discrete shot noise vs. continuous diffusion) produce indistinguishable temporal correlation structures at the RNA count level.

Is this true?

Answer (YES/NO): YES